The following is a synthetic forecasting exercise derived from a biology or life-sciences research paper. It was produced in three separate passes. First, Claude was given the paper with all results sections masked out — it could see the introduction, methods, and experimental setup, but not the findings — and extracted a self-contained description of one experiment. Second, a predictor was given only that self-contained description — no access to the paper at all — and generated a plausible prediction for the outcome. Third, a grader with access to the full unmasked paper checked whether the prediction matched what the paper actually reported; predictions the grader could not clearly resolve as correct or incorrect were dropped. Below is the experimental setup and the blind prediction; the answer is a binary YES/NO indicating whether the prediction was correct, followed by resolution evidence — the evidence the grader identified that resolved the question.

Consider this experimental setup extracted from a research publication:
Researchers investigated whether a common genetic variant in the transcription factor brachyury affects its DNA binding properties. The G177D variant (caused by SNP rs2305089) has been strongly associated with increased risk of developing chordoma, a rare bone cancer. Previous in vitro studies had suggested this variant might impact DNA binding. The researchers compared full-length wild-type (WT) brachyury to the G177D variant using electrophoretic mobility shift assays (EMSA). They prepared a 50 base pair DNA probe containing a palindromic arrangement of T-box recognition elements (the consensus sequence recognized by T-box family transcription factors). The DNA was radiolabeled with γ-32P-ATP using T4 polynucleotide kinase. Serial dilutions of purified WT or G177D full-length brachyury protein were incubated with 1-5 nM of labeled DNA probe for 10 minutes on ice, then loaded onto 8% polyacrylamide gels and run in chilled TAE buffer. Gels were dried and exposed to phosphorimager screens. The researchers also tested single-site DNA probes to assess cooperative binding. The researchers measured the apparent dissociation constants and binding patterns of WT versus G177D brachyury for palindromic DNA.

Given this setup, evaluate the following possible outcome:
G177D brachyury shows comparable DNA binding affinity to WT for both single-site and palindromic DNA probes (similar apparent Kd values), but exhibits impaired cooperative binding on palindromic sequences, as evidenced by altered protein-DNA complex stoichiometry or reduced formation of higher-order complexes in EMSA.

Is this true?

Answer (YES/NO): NO